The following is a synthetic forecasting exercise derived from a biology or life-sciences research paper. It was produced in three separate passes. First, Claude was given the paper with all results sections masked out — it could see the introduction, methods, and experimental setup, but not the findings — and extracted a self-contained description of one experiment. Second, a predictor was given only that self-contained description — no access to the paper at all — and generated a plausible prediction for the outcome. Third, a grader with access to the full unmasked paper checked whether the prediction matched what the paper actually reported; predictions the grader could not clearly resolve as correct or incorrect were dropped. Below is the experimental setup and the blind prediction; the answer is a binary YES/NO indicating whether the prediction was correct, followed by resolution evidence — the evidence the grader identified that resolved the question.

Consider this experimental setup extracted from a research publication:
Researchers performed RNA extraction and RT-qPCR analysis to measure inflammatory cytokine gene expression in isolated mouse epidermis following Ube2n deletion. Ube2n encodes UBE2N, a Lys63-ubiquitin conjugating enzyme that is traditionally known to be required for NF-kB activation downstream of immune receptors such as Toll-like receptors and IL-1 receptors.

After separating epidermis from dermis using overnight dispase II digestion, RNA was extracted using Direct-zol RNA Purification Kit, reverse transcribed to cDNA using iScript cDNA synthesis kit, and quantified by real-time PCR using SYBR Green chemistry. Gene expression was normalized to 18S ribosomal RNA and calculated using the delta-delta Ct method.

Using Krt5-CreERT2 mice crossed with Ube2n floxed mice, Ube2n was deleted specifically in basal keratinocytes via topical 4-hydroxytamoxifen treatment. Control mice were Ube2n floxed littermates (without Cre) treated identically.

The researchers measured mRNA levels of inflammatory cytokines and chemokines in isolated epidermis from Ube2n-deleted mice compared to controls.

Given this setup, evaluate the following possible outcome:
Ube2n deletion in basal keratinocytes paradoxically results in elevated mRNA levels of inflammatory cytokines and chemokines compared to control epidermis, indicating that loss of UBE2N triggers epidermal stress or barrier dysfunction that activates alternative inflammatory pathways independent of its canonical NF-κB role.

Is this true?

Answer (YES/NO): YES